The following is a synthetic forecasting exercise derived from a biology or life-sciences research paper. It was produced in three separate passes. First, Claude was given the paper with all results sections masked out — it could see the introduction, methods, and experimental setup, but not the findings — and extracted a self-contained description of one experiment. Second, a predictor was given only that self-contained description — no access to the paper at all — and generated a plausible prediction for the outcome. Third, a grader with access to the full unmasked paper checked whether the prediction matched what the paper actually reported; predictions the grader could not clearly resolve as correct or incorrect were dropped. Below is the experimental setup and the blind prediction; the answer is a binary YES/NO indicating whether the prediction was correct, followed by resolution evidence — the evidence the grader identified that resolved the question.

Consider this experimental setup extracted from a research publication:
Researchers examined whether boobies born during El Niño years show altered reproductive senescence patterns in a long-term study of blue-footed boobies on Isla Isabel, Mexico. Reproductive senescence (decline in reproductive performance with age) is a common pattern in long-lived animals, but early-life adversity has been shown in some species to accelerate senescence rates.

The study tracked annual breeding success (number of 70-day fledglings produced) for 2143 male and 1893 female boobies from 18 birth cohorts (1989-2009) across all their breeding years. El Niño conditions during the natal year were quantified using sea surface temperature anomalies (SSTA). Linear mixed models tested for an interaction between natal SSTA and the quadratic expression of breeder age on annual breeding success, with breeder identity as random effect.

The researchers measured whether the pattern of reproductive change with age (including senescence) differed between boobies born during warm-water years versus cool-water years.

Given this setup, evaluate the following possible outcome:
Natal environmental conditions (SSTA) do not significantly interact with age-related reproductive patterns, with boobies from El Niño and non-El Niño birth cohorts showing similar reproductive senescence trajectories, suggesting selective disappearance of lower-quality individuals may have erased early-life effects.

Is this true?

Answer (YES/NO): YES